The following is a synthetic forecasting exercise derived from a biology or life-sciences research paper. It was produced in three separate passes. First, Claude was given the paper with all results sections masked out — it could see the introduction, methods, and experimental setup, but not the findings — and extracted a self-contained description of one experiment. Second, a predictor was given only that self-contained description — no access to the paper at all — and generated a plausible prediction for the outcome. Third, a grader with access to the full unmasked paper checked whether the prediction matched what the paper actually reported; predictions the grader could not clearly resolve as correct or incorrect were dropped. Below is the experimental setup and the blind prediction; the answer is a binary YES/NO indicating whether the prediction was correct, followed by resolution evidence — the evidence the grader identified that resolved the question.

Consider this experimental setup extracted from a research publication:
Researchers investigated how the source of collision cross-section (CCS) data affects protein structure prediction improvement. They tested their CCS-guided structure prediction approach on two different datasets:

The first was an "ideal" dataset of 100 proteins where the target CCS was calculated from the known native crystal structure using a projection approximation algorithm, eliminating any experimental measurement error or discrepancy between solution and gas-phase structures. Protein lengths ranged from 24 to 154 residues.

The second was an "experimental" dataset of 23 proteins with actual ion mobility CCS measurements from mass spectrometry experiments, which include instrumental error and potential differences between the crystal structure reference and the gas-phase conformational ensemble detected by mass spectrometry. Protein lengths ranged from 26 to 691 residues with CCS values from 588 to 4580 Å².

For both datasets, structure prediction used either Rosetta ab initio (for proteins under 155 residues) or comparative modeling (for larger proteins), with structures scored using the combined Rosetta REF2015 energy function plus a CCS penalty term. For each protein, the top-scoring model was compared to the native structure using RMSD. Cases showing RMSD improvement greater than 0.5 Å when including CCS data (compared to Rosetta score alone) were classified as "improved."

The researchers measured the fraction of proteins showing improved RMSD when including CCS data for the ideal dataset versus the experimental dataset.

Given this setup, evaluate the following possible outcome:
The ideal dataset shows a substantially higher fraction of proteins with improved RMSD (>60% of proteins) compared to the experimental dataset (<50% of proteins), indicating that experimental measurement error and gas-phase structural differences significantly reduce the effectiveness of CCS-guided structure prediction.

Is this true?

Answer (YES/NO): NO